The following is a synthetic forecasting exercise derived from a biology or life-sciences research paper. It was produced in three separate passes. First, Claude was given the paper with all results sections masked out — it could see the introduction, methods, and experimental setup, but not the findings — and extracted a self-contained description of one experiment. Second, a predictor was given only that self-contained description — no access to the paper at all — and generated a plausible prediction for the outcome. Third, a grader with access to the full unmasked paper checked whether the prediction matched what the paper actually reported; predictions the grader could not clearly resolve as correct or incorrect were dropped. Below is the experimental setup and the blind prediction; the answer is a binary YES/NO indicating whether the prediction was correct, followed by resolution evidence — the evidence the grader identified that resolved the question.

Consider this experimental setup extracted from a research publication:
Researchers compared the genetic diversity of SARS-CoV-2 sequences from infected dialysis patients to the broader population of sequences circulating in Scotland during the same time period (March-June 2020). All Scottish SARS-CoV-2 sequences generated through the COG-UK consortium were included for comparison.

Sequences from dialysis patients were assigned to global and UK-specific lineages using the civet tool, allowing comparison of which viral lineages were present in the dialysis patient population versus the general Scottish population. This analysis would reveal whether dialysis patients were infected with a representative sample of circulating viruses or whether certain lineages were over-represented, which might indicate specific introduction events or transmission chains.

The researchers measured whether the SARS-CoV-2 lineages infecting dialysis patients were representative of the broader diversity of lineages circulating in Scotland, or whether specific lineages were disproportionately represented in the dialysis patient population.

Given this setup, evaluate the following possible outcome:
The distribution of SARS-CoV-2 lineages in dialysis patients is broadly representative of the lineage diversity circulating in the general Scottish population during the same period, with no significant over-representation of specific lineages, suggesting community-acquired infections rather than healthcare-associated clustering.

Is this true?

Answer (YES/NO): NO